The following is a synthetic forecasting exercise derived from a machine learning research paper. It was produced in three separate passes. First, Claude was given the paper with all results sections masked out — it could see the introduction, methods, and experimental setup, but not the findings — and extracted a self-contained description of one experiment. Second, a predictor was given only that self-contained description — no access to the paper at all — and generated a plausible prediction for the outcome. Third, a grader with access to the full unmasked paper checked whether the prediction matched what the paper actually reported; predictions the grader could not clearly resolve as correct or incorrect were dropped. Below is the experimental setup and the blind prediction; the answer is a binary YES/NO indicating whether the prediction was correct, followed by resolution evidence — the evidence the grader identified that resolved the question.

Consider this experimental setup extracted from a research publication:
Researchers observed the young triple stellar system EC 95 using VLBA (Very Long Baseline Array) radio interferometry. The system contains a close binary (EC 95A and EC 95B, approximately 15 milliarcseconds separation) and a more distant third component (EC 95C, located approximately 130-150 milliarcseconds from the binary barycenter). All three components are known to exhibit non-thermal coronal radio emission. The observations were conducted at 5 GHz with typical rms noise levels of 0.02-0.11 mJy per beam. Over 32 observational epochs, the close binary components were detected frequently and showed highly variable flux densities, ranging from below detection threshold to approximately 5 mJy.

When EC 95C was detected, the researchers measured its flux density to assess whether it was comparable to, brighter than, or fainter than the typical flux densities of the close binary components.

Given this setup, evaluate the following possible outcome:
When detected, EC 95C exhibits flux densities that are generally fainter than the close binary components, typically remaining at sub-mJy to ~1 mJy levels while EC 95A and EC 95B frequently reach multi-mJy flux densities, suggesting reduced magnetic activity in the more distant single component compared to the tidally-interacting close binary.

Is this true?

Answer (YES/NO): NO